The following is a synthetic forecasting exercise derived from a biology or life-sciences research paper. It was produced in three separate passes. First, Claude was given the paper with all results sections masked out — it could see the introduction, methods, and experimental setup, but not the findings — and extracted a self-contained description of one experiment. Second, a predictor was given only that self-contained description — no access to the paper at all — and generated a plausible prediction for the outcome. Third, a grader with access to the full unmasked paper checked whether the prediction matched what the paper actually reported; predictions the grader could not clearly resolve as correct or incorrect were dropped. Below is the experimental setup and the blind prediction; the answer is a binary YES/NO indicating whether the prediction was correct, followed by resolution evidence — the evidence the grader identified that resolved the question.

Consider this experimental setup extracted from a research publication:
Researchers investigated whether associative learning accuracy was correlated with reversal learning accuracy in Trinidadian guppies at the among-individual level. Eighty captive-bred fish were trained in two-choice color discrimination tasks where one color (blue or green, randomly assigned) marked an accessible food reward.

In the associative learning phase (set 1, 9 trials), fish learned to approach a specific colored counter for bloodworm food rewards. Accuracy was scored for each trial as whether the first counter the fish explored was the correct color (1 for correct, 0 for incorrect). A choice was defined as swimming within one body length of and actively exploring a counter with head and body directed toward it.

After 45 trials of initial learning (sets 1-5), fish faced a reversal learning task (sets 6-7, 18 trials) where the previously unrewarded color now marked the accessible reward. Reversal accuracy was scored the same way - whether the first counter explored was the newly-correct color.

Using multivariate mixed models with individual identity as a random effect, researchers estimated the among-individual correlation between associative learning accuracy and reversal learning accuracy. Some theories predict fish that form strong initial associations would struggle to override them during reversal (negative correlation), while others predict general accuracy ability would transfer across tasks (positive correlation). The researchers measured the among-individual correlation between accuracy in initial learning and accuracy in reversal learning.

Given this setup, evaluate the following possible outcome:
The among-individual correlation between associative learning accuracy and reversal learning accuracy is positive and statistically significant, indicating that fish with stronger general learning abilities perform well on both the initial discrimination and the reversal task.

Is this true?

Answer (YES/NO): YES